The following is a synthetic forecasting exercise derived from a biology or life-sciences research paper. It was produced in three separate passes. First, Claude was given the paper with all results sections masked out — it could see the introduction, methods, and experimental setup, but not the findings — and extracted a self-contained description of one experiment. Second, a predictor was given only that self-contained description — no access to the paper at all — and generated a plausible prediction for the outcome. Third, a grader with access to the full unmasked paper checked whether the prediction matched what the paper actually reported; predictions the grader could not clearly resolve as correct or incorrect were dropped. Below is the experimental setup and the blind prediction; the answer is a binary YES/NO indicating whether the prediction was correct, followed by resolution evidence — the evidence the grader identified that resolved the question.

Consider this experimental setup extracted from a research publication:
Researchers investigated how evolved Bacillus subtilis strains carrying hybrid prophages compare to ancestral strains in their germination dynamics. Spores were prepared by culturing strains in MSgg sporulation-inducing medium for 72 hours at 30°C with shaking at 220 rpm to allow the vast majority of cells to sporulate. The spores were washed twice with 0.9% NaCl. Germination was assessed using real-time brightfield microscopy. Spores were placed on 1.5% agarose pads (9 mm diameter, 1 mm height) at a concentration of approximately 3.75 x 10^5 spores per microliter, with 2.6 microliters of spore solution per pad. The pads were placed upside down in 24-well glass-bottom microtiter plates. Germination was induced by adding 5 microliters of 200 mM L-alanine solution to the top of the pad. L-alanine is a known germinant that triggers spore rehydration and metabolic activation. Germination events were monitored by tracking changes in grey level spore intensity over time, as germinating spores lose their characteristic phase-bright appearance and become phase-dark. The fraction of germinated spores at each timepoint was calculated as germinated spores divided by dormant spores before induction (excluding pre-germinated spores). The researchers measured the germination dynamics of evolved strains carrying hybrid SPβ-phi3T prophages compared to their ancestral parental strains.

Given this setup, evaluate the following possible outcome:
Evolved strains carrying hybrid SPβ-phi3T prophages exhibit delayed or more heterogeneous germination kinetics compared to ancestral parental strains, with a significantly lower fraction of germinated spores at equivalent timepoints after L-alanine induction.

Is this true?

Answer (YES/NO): NO